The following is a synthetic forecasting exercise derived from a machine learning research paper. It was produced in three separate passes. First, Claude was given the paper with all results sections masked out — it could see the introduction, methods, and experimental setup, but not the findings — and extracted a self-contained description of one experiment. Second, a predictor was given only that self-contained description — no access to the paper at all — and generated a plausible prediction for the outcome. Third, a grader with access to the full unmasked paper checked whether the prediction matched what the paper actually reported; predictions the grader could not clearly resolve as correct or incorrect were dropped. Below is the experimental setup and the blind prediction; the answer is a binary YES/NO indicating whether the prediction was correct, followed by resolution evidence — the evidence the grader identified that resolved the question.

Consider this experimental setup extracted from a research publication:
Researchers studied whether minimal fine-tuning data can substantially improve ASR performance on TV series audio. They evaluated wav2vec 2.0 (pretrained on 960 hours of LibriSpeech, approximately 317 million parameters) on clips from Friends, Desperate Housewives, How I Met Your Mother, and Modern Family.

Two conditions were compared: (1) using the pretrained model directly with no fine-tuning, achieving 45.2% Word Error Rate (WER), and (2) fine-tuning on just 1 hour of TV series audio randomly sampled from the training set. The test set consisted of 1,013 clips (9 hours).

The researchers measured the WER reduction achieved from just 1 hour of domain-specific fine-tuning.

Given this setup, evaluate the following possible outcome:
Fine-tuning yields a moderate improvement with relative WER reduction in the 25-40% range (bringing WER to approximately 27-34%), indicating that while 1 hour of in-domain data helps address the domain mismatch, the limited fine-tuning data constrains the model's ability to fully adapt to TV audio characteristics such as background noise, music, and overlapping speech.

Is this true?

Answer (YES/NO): YES